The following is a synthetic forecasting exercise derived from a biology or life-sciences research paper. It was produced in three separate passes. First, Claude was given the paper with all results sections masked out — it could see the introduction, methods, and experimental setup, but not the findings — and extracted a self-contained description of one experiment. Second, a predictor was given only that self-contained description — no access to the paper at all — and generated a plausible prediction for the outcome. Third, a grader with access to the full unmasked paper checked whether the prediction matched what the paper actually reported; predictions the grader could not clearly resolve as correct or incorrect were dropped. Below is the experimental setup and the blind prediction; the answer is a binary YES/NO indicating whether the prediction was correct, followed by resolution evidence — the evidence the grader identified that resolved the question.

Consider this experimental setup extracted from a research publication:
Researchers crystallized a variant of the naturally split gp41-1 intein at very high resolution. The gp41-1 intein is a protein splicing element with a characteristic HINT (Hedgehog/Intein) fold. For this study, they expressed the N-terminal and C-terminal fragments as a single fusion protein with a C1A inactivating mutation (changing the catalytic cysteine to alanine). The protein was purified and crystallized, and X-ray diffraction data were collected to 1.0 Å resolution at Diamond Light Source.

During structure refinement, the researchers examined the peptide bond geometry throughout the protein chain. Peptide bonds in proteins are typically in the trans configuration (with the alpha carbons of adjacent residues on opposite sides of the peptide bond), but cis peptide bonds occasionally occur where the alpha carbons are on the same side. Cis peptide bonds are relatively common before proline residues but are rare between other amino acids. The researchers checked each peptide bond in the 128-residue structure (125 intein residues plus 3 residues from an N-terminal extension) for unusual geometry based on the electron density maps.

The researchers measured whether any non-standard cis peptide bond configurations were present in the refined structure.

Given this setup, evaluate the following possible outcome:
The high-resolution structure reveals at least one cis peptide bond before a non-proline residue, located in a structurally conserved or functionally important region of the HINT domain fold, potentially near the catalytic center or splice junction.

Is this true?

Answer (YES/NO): YES